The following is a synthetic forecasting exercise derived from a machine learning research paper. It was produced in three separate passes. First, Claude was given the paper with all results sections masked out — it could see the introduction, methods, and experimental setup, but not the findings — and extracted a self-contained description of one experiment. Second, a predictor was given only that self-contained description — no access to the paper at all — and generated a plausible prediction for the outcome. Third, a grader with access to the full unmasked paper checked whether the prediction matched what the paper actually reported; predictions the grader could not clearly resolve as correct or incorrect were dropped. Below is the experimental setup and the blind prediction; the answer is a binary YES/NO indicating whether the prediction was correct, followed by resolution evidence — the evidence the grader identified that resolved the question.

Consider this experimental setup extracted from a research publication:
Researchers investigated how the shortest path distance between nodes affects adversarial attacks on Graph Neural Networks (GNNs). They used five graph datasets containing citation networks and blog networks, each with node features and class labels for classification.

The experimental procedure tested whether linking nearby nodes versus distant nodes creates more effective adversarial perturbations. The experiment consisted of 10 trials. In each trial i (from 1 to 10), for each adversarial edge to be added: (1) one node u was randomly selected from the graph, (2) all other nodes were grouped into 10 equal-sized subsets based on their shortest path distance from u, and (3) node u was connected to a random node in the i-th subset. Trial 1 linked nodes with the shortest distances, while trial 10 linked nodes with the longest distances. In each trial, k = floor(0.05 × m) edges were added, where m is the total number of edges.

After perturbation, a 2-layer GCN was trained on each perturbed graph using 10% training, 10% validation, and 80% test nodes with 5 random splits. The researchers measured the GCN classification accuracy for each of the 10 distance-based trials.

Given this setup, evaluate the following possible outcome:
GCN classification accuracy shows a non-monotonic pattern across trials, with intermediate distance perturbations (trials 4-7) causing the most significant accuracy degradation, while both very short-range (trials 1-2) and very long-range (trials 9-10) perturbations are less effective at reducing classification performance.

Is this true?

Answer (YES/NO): NO